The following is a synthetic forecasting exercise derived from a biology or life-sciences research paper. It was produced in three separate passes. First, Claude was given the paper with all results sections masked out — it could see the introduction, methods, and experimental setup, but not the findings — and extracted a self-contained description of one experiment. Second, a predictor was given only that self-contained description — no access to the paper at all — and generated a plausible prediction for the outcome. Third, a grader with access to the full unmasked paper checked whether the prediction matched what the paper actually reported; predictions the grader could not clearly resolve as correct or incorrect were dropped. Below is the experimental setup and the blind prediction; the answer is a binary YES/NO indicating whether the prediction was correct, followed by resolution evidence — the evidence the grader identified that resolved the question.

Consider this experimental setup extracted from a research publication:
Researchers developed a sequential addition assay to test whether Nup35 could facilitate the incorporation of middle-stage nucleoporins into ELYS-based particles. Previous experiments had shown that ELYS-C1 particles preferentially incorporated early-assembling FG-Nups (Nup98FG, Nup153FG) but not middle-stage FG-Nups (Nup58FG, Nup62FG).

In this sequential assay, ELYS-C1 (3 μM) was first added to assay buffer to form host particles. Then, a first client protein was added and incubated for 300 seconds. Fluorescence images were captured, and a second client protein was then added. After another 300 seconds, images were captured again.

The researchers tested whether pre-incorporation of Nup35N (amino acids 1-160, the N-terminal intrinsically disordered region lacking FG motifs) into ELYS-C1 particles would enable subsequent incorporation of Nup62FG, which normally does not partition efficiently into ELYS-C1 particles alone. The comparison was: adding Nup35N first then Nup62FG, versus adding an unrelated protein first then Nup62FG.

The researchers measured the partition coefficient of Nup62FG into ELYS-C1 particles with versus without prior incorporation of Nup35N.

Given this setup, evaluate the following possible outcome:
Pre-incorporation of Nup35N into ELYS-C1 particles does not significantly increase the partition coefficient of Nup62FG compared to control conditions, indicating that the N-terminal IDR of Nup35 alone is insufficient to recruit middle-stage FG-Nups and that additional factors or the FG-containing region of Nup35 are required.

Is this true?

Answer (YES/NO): NO